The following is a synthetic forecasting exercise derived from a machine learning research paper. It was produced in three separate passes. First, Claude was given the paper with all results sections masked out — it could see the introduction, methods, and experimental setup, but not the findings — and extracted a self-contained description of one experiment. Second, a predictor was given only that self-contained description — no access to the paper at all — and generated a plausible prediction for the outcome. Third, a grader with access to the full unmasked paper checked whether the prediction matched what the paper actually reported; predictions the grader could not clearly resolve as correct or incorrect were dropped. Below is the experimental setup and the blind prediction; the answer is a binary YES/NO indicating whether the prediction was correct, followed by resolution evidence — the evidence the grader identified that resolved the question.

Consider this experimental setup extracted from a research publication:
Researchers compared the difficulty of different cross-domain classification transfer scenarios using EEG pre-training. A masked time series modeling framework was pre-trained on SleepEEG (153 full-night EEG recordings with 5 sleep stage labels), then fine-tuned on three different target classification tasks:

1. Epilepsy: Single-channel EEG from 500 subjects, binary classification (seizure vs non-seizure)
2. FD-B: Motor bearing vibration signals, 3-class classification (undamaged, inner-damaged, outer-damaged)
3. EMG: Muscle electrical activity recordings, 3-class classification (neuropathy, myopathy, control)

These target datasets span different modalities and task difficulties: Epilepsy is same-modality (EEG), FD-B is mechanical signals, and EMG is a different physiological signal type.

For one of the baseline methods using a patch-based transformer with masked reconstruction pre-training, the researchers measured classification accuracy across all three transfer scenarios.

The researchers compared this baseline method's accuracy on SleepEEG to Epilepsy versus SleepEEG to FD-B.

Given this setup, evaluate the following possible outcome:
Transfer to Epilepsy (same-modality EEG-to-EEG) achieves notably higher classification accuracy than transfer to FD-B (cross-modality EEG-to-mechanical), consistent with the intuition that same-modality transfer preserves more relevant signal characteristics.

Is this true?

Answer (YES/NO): YES